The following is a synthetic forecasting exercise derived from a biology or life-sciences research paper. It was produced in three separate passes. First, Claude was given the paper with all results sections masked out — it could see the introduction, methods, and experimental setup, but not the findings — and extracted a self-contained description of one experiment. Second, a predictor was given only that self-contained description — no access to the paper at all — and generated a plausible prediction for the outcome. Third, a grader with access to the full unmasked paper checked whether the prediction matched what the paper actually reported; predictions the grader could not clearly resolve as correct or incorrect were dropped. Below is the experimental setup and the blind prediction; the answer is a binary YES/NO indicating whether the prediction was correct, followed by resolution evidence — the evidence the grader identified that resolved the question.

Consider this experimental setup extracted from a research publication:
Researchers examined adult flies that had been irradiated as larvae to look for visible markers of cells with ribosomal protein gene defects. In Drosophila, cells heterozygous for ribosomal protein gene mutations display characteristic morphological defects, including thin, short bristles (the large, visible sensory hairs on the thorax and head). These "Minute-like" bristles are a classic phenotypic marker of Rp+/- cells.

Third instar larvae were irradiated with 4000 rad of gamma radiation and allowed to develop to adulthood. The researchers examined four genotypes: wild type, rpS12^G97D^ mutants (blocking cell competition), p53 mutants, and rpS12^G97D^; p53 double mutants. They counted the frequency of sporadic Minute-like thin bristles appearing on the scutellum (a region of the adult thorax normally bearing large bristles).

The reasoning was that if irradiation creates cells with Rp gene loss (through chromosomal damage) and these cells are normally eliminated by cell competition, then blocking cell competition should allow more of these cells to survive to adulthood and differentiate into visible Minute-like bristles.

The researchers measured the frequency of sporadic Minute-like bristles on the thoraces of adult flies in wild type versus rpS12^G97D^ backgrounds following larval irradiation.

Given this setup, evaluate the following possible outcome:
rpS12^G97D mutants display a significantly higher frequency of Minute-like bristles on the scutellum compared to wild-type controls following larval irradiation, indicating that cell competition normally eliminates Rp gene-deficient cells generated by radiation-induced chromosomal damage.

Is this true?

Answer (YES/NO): YES